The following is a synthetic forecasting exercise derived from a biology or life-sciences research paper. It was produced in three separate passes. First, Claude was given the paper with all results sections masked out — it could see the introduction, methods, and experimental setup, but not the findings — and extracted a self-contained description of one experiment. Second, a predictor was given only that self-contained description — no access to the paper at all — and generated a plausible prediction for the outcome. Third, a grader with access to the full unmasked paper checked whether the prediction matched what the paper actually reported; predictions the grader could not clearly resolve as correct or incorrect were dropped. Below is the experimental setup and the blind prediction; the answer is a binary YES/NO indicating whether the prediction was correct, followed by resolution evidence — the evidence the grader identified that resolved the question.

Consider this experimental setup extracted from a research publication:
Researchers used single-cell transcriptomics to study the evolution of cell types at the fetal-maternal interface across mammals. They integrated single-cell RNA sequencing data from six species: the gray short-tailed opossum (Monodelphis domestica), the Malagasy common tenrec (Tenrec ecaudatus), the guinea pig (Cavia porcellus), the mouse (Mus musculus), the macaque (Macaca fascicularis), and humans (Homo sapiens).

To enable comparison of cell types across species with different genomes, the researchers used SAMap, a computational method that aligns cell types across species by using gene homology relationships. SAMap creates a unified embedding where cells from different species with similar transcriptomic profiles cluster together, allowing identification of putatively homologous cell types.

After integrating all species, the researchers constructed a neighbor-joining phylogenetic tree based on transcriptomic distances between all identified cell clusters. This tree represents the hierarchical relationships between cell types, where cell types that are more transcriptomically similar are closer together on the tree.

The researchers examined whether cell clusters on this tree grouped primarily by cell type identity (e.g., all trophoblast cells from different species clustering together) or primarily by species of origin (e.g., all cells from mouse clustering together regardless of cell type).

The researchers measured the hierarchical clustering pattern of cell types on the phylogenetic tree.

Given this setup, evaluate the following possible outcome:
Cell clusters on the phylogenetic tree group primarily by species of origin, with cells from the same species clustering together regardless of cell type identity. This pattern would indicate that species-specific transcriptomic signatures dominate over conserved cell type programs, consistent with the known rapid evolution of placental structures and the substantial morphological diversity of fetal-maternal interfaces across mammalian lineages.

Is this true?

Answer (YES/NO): NO